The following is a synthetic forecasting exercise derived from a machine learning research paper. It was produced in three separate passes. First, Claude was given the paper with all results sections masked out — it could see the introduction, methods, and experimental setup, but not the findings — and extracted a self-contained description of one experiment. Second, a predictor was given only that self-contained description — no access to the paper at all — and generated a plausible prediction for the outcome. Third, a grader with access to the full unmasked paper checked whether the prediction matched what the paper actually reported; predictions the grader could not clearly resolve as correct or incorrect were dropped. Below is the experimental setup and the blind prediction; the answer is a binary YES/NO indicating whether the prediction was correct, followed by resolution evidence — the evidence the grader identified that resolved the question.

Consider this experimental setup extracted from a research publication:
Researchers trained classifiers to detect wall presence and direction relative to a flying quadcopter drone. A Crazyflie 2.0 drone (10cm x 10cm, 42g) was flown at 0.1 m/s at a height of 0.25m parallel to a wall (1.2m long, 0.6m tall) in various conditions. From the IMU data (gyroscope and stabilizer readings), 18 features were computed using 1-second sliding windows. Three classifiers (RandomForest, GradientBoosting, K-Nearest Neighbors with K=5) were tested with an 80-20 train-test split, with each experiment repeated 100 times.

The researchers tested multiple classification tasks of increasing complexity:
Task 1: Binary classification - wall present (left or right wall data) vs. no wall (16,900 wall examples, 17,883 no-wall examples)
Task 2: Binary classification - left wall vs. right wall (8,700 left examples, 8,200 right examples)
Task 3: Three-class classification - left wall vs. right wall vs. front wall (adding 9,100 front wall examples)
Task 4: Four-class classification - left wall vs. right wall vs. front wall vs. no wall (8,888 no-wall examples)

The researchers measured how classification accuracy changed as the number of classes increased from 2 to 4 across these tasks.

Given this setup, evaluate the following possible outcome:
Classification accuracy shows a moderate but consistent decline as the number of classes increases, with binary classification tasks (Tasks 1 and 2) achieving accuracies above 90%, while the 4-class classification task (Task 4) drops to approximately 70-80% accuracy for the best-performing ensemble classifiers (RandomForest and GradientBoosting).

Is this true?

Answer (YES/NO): NO